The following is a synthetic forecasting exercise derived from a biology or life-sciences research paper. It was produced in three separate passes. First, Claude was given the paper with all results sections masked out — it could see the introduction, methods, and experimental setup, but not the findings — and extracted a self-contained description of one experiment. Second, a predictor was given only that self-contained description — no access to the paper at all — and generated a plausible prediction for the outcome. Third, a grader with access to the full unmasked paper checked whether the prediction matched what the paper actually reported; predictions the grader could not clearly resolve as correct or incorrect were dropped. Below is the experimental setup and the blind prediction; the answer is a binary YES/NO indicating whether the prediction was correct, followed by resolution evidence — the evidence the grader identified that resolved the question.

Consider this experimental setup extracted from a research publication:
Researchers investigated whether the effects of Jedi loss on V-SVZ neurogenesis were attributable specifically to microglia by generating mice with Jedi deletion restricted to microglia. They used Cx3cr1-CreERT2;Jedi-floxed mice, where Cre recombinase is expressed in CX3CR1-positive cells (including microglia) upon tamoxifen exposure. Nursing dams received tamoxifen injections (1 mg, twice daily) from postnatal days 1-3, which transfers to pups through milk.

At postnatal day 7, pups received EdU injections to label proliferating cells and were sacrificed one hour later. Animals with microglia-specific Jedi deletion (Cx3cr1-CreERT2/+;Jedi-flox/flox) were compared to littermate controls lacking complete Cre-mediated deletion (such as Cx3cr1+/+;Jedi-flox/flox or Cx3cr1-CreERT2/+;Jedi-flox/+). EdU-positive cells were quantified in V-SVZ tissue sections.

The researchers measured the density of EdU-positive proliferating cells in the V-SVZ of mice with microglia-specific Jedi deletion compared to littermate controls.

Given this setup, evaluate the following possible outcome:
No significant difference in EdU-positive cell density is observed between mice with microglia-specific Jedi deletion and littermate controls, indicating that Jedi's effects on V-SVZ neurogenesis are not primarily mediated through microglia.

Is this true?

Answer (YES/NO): NO